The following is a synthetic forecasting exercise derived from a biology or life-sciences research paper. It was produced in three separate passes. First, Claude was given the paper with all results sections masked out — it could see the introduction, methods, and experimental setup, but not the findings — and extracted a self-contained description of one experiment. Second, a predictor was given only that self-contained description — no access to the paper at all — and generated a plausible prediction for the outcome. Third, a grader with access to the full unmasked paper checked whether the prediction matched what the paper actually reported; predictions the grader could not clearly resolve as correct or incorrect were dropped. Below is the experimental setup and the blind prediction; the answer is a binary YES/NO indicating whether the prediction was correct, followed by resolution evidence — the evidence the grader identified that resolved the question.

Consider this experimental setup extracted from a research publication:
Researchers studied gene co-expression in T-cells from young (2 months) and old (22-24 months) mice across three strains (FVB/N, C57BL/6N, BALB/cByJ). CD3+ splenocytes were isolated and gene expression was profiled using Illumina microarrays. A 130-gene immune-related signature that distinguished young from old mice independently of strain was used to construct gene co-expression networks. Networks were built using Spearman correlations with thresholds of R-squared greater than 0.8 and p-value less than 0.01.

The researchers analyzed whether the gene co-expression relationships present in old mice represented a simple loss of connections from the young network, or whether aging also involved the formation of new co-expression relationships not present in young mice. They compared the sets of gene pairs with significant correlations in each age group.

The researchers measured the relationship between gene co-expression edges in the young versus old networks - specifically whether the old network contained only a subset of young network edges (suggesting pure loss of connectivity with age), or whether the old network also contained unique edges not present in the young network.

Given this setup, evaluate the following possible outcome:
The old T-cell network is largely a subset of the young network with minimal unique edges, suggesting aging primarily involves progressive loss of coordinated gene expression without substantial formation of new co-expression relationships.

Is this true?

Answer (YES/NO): NO